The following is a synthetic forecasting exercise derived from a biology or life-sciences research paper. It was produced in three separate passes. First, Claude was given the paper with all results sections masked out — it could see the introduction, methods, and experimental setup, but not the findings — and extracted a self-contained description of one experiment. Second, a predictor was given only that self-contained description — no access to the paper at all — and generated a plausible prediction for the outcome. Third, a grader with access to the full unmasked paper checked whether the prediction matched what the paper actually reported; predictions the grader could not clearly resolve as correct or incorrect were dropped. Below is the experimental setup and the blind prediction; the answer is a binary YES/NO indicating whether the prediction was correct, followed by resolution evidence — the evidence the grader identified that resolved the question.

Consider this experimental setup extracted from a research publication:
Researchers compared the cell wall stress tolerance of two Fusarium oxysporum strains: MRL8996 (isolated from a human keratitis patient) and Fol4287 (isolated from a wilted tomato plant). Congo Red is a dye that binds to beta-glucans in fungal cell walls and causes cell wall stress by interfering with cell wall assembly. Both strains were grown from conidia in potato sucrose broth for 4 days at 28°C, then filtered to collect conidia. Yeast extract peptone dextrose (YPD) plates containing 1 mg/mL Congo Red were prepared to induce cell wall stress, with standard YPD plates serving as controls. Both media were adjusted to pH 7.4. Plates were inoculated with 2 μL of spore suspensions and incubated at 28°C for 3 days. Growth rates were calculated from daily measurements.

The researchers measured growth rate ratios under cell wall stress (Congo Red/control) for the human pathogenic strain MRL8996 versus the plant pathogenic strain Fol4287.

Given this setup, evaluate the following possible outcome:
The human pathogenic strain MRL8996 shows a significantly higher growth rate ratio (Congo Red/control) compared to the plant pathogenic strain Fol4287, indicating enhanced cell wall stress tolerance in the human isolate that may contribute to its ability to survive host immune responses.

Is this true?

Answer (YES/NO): NO